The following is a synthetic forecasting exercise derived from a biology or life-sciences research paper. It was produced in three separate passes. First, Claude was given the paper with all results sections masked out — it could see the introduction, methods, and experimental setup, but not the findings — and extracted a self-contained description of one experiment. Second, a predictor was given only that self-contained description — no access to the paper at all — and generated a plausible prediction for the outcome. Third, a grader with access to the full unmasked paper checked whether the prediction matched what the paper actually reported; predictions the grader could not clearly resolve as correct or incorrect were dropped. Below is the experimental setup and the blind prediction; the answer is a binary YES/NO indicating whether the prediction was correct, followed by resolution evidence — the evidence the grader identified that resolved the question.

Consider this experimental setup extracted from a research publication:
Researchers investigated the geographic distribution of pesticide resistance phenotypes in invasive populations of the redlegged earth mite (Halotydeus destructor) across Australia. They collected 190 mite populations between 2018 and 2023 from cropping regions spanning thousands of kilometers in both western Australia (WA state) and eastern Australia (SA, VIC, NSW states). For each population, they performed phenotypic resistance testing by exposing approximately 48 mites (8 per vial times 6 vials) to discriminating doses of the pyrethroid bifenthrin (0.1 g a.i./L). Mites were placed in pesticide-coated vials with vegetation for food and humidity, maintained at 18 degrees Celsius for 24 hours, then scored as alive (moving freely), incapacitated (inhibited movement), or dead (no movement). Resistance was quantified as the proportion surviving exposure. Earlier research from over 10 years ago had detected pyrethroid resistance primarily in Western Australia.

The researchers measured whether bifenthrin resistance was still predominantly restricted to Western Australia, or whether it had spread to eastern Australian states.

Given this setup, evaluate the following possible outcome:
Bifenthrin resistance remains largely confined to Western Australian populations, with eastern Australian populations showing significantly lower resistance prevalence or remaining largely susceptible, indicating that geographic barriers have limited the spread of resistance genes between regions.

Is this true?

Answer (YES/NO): NO